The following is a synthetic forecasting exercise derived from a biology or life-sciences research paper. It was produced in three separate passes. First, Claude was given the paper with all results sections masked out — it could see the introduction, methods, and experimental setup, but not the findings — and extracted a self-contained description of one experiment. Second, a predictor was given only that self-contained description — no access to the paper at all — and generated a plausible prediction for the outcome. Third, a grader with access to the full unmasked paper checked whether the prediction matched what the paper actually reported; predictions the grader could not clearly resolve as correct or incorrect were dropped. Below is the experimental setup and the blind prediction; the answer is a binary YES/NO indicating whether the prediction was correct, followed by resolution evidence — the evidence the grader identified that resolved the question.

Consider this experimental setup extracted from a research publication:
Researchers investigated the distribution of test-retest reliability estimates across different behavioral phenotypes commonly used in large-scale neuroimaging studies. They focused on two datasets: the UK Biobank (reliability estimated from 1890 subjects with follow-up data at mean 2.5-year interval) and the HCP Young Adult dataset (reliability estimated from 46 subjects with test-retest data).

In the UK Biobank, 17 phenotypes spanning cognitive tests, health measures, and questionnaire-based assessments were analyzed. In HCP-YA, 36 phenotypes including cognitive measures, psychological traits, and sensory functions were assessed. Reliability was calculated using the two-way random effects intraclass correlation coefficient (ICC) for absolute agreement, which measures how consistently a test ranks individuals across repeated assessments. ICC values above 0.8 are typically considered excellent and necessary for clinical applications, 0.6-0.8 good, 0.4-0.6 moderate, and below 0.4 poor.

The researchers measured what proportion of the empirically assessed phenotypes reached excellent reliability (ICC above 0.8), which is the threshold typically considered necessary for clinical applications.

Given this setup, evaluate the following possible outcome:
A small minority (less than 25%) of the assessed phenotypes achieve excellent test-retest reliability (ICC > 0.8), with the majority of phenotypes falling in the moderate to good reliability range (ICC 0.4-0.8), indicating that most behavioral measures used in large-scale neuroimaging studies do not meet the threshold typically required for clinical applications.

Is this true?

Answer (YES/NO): YES